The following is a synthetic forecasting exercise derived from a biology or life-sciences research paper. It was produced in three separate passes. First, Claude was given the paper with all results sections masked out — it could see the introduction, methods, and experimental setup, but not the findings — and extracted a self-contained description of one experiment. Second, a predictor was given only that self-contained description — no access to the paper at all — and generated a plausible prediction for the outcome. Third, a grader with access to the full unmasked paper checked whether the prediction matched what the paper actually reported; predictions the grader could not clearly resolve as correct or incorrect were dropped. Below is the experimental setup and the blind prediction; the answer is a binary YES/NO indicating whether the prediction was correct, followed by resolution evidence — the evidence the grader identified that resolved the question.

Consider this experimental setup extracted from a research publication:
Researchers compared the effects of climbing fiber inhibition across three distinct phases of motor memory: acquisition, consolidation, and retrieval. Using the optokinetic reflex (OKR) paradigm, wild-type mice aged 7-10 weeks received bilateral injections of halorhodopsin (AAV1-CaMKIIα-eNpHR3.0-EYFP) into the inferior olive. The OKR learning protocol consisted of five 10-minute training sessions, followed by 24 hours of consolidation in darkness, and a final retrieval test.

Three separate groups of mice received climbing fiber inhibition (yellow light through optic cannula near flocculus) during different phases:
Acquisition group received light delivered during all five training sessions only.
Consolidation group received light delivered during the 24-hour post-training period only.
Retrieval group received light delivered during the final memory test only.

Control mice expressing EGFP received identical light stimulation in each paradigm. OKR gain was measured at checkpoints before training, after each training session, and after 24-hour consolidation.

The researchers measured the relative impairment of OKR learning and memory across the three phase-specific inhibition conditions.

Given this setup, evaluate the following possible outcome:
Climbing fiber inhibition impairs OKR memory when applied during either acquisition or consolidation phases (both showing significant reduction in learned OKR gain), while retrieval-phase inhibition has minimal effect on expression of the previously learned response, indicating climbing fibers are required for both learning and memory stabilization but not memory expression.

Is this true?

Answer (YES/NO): NO